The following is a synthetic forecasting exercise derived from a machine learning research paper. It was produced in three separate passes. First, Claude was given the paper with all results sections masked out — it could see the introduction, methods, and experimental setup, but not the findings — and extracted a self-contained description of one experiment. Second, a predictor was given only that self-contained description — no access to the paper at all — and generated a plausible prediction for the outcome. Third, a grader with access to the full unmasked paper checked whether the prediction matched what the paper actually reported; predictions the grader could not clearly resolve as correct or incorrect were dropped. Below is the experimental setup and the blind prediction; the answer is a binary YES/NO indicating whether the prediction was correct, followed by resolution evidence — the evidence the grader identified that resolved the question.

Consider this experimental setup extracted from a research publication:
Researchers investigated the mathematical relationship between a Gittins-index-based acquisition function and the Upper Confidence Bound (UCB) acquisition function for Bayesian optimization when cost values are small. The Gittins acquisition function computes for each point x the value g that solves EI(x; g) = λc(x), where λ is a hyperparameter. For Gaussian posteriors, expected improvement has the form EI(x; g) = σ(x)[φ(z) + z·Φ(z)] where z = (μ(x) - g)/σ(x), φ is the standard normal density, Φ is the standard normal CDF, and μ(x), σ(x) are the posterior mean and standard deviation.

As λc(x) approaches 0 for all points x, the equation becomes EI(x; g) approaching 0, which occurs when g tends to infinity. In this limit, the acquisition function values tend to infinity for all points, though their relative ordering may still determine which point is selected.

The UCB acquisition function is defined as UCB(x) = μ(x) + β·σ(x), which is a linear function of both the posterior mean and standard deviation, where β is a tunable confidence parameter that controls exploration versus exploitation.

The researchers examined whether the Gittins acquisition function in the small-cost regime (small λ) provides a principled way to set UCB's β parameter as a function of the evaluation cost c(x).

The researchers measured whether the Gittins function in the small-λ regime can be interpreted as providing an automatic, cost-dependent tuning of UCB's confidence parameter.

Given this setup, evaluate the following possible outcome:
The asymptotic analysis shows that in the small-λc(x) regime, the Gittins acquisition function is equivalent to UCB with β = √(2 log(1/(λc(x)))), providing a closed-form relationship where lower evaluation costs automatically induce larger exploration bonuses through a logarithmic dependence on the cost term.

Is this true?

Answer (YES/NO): NO